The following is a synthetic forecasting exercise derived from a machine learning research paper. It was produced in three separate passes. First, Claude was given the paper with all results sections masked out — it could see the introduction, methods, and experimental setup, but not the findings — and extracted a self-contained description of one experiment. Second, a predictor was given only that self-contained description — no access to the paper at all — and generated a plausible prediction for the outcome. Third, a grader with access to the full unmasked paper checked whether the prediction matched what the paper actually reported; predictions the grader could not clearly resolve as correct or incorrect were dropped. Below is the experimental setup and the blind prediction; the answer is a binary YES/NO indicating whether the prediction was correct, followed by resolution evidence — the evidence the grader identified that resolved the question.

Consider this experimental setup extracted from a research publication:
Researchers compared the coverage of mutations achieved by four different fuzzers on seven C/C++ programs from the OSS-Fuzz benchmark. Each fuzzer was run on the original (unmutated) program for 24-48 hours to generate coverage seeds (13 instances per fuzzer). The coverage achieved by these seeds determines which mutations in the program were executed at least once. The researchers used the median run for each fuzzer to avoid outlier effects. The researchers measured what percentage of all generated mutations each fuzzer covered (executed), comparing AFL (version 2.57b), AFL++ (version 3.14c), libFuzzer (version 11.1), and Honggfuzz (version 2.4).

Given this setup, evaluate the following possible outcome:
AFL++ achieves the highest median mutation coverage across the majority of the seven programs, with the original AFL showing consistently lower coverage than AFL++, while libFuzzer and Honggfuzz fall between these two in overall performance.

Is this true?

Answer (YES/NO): NO